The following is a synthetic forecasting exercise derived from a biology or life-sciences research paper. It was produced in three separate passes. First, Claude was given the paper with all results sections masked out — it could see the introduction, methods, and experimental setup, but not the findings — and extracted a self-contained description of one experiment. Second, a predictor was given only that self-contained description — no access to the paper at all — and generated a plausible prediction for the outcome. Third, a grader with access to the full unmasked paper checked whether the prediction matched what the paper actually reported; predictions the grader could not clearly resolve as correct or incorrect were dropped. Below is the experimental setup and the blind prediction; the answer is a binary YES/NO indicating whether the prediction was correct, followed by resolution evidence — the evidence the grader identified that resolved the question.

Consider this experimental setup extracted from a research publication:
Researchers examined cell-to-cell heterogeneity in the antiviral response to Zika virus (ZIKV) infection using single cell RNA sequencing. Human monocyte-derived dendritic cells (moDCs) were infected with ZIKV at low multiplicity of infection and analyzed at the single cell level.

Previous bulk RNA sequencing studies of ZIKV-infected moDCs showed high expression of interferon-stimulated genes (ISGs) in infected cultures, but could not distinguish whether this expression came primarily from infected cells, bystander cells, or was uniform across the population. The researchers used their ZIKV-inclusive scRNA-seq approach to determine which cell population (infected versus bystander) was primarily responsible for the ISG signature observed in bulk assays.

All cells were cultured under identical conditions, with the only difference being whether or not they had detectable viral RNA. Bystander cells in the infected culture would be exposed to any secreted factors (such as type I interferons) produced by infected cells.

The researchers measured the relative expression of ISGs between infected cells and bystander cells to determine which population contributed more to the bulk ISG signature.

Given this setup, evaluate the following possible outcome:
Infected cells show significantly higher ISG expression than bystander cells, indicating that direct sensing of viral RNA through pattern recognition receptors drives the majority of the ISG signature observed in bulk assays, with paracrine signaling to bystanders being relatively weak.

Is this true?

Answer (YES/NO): NO